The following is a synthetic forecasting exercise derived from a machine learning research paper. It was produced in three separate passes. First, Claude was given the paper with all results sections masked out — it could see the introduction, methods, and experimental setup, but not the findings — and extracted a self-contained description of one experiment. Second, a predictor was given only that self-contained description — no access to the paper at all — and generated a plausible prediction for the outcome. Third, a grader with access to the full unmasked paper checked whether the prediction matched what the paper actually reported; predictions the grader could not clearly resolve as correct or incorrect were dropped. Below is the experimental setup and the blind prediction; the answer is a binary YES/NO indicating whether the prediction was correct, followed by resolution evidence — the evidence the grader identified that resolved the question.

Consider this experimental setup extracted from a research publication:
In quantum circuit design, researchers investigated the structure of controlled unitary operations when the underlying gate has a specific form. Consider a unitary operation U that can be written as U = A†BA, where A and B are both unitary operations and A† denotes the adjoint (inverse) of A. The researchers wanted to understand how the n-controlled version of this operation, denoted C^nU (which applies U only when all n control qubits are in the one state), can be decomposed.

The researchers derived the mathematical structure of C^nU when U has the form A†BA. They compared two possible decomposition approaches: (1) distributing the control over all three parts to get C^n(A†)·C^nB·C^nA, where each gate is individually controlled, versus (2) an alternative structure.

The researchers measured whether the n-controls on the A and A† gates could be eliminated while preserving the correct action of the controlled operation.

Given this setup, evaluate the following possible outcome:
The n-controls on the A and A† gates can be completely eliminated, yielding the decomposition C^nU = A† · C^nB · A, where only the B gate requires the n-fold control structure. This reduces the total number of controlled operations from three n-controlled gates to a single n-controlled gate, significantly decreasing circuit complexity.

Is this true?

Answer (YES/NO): YES